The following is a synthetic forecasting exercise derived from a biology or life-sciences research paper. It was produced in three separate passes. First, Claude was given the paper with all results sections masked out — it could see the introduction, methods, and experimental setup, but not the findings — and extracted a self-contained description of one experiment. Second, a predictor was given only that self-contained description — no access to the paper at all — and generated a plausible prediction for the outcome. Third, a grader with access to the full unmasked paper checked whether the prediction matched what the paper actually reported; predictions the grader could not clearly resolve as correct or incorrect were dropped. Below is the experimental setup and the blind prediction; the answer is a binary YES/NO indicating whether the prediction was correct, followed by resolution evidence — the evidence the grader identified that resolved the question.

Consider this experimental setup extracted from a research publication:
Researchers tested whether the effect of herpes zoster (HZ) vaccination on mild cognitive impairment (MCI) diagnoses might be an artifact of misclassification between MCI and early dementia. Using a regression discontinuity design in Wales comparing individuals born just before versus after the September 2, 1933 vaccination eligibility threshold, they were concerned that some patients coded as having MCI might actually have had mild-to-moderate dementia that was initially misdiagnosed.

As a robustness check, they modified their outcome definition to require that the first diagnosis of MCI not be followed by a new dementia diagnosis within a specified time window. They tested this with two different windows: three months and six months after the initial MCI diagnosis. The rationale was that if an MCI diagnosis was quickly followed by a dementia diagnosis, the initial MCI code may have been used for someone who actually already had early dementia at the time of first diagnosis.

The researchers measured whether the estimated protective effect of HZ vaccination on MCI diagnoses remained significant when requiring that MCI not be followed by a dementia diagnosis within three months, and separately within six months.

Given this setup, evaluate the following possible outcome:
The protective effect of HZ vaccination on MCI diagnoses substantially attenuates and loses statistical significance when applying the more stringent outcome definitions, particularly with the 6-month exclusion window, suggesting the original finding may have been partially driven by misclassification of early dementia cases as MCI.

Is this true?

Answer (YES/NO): NO